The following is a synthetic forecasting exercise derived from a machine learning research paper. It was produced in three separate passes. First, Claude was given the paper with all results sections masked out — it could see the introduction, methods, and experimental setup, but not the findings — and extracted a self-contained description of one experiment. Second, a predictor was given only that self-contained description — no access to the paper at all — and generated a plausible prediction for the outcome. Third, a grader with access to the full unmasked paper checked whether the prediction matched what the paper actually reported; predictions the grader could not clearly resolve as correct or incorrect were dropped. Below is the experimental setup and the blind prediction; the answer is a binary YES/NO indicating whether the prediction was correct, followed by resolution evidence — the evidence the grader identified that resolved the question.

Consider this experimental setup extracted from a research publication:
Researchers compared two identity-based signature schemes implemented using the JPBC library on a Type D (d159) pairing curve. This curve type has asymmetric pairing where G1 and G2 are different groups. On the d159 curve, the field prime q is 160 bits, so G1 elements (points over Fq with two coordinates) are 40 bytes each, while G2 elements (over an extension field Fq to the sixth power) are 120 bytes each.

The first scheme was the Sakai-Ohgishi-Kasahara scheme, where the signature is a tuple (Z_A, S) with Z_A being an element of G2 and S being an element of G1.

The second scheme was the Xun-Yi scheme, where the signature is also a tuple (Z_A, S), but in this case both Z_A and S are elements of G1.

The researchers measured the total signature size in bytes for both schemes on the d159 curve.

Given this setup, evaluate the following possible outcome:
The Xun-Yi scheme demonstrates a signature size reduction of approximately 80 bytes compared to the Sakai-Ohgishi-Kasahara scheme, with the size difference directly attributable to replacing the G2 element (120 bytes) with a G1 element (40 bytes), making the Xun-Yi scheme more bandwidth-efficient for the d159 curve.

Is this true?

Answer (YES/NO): YES